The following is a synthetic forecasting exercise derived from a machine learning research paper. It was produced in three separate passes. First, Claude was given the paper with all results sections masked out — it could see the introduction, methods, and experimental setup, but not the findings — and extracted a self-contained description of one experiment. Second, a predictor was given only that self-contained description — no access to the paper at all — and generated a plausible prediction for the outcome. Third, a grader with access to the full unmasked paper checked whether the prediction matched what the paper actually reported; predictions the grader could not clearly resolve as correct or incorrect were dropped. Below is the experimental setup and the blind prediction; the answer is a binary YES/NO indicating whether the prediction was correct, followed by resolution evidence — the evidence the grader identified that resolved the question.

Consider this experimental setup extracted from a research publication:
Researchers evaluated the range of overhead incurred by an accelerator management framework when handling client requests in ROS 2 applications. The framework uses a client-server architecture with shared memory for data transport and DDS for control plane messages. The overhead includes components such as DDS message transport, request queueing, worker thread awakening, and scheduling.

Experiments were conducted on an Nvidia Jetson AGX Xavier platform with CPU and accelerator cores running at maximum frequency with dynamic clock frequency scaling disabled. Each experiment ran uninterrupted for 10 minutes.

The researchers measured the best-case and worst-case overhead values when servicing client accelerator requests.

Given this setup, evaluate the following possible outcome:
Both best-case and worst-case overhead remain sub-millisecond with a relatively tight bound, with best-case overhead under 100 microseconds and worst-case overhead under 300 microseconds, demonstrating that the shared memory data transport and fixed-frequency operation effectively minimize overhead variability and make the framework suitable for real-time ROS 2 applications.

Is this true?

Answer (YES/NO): NO